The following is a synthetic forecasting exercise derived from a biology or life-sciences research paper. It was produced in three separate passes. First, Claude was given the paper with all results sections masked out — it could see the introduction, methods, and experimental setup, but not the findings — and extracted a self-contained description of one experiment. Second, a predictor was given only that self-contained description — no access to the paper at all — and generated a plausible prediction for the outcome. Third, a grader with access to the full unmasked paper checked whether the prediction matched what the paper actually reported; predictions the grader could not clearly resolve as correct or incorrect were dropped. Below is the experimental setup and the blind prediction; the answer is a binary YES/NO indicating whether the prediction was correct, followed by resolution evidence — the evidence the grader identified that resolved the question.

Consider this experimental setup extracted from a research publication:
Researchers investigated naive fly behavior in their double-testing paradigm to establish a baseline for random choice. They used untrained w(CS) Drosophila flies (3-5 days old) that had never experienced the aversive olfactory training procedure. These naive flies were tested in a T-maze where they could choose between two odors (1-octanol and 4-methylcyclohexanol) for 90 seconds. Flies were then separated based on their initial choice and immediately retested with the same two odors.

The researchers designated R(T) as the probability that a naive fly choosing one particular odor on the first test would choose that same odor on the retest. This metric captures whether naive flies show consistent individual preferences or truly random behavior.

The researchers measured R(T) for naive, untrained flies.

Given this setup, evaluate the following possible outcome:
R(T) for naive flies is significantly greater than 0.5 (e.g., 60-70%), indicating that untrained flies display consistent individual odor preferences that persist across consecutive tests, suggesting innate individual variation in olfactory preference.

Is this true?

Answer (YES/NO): NO